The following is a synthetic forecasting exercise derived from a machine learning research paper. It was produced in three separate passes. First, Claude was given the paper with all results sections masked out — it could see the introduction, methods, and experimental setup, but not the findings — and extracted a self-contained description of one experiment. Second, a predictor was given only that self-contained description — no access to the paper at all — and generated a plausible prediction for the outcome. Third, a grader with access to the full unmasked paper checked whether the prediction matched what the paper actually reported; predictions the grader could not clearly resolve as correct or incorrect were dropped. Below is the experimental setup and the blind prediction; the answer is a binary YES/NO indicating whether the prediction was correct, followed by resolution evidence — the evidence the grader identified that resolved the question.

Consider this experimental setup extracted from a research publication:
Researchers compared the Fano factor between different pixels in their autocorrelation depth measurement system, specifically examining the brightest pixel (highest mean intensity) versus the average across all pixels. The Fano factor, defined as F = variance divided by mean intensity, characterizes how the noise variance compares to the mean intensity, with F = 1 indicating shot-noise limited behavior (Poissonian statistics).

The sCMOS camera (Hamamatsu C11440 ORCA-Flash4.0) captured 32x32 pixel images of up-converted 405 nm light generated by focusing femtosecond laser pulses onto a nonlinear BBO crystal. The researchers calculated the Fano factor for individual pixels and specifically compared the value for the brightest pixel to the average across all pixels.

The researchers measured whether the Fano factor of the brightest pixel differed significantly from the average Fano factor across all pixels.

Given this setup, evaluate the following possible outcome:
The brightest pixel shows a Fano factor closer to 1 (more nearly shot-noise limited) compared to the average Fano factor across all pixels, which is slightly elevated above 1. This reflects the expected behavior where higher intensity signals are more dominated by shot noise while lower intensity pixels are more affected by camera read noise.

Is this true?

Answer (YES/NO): NO